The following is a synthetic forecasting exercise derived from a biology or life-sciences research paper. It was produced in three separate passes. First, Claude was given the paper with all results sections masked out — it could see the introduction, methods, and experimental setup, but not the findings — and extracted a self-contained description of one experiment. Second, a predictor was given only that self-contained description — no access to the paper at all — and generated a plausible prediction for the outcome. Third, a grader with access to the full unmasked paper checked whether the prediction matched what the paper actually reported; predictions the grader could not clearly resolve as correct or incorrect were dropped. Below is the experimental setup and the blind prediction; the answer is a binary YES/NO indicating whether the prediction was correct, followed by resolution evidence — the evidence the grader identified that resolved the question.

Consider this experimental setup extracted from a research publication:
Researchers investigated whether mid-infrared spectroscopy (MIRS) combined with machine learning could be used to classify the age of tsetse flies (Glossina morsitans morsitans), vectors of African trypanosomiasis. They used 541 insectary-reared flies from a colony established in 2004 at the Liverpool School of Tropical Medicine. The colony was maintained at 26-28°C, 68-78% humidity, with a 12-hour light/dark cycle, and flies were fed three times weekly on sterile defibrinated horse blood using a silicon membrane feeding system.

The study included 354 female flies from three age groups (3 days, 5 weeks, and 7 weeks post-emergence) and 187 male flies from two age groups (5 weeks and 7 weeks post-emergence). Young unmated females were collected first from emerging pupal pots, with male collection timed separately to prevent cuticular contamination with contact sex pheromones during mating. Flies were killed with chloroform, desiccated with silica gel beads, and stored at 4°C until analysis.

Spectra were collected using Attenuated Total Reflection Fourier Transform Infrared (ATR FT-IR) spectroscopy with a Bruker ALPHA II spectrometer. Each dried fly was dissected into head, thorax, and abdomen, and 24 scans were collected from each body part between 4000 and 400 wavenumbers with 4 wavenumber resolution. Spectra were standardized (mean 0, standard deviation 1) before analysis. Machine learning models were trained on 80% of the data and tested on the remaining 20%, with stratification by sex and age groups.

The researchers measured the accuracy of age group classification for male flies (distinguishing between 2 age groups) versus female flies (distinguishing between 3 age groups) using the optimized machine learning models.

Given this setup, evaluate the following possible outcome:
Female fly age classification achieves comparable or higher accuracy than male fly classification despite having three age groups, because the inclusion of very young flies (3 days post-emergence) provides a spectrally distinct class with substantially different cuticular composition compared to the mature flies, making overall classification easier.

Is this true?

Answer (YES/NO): NO